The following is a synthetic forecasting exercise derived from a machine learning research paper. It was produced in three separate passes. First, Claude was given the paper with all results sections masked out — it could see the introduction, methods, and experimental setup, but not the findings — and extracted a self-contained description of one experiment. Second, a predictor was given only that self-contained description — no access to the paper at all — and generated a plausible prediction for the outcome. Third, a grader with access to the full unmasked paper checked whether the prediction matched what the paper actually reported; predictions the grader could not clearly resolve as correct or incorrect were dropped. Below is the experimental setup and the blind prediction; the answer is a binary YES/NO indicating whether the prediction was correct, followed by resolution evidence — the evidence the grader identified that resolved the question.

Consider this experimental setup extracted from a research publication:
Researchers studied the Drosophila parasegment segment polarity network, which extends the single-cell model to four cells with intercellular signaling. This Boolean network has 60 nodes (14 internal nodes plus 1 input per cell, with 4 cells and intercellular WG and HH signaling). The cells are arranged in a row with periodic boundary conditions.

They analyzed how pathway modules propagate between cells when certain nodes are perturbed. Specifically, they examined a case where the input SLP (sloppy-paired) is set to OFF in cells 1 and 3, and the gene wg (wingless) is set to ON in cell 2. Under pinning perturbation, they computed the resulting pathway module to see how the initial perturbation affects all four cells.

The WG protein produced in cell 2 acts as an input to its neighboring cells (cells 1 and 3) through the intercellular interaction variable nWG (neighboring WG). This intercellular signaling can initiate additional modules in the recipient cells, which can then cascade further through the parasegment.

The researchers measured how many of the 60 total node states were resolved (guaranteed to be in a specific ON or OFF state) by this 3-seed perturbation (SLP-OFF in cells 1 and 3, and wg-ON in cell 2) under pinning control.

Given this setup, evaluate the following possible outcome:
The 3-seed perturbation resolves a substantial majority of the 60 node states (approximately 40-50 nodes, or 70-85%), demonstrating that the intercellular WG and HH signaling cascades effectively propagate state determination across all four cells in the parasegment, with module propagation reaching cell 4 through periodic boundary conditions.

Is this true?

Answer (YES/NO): NO